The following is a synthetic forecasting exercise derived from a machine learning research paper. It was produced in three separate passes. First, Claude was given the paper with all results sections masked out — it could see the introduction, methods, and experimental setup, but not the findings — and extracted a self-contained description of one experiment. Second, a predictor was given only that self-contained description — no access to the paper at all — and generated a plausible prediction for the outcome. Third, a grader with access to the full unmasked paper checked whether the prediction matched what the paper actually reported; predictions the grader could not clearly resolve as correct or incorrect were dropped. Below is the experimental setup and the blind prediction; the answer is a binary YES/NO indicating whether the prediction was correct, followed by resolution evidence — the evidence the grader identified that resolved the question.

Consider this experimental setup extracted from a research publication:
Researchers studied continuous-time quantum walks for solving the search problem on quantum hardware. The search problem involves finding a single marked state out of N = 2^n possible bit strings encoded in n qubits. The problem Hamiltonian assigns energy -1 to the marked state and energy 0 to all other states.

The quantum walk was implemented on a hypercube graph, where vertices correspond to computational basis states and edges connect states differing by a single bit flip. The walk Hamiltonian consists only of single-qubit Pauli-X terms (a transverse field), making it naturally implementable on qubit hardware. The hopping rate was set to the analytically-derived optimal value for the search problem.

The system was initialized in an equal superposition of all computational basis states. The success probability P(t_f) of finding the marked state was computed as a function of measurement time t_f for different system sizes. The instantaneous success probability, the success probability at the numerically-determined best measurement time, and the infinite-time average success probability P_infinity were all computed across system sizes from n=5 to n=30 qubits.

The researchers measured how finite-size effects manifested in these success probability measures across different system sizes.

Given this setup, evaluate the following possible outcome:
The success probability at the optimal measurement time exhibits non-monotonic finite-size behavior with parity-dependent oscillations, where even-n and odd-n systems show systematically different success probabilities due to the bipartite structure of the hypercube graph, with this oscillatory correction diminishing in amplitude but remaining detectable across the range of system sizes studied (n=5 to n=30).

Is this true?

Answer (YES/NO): NO